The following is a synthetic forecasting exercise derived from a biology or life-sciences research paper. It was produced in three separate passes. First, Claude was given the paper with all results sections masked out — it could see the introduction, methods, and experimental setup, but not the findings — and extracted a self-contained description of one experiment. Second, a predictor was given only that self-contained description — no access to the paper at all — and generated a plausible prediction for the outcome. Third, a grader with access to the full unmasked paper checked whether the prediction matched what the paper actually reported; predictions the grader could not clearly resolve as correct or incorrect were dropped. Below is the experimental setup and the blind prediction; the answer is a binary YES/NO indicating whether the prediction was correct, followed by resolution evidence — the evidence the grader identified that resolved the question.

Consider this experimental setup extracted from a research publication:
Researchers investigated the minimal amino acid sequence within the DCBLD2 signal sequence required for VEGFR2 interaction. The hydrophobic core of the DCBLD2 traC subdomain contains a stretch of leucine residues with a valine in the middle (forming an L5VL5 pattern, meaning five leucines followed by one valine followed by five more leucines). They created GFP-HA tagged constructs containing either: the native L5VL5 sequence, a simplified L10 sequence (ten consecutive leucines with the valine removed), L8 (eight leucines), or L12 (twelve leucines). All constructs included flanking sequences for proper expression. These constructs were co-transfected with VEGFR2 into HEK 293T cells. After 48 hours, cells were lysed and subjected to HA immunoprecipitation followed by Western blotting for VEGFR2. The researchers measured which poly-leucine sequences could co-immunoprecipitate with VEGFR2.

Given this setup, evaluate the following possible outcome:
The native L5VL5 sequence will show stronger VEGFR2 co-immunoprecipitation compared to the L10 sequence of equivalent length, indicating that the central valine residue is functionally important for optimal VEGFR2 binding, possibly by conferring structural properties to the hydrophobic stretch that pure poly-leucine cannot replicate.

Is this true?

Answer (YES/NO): NO